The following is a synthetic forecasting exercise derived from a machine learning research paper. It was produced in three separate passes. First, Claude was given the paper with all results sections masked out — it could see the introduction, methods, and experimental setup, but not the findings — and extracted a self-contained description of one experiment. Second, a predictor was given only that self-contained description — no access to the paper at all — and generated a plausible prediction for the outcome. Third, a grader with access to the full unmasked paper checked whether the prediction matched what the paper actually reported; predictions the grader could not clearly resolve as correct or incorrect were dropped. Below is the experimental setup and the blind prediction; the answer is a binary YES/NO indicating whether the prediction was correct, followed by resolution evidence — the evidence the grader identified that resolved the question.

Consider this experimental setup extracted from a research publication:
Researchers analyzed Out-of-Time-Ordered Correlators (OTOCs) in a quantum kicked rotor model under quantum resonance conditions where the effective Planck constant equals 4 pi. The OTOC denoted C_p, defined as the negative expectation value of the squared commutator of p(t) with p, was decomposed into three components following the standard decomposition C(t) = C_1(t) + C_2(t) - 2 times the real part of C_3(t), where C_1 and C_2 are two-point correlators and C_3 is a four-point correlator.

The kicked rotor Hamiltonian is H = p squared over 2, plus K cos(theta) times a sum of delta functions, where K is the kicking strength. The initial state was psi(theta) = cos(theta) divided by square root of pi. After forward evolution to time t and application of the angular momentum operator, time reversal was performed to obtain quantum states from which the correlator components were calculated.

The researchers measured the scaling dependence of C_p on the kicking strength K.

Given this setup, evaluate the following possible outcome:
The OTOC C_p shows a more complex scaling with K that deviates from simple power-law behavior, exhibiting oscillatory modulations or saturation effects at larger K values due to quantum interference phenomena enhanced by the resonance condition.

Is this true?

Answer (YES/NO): NO